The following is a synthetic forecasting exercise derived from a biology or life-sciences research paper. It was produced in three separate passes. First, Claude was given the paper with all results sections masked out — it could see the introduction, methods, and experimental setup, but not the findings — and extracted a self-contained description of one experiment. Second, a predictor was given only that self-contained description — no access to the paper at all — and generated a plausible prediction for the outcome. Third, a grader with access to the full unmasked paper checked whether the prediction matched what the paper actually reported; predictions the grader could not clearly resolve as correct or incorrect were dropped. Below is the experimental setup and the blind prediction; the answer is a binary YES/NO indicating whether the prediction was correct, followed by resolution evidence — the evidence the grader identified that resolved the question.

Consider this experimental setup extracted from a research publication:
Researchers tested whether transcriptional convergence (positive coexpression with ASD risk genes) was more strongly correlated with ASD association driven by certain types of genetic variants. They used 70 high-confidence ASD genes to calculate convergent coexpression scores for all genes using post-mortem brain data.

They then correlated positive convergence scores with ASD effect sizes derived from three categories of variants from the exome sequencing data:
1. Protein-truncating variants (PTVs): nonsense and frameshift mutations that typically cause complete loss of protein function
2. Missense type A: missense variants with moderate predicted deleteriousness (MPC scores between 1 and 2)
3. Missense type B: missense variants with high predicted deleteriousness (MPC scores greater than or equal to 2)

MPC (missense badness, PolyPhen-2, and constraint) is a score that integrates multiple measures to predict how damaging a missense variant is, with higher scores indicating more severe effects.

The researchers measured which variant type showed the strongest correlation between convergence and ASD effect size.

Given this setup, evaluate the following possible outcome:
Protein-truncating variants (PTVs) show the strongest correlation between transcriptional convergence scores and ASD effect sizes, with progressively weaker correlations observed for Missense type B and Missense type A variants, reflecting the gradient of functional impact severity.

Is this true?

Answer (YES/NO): NO